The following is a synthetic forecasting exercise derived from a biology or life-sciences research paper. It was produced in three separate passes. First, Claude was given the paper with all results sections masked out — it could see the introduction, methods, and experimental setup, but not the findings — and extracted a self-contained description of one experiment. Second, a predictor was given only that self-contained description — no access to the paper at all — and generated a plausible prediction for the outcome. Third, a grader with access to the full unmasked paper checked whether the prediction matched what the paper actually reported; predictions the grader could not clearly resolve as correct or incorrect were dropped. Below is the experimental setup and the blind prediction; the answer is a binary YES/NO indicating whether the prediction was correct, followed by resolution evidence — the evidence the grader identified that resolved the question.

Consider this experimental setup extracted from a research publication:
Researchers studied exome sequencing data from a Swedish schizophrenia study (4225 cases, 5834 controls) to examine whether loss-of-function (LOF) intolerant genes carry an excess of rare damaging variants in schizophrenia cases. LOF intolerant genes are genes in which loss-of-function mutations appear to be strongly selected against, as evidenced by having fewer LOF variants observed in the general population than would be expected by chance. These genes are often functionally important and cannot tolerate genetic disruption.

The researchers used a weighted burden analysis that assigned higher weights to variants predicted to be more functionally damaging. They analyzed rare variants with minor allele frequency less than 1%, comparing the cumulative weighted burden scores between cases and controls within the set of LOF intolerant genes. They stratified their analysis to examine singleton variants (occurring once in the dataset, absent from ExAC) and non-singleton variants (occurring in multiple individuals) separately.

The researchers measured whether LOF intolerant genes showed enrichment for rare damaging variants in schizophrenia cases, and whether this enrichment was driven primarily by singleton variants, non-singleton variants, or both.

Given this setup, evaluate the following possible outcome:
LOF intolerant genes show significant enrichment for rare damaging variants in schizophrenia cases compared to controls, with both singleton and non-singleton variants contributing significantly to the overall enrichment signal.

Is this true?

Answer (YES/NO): YES